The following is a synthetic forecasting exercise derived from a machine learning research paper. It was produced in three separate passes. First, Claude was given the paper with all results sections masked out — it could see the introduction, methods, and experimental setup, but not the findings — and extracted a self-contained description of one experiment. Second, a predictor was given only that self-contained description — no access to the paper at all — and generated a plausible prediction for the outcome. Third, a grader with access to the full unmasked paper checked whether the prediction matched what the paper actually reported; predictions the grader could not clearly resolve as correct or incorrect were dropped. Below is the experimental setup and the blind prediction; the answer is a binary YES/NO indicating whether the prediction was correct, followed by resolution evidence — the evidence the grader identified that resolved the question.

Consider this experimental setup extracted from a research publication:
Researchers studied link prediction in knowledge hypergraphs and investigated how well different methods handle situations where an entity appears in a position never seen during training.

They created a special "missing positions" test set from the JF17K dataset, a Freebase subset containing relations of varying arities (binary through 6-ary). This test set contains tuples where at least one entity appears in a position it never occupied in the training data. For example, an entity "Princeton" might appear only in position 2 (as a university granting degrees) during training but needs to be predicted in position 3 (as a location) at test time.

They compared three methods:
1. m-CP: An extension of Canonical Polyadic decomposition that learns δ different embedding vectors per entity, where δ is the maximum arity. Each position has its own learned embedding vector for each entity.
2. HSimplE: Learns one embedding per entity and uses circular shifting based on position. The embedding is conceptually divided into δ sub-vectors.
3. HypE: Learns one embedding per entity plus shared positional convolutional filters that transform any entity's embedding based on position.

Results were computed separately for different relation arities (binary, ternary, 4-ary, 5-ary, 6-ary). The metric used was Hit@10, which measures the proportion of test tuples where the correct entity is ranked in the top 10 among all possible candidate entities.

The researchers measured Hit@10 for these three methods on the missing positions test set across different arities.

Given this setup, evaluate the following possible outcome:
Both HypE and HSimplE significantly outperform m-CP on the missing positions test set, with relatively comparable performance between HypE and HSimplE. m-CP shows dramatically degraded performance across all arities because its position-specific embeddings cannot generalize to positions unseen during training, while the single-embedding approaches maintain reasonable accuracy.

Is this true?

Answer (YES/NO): NO